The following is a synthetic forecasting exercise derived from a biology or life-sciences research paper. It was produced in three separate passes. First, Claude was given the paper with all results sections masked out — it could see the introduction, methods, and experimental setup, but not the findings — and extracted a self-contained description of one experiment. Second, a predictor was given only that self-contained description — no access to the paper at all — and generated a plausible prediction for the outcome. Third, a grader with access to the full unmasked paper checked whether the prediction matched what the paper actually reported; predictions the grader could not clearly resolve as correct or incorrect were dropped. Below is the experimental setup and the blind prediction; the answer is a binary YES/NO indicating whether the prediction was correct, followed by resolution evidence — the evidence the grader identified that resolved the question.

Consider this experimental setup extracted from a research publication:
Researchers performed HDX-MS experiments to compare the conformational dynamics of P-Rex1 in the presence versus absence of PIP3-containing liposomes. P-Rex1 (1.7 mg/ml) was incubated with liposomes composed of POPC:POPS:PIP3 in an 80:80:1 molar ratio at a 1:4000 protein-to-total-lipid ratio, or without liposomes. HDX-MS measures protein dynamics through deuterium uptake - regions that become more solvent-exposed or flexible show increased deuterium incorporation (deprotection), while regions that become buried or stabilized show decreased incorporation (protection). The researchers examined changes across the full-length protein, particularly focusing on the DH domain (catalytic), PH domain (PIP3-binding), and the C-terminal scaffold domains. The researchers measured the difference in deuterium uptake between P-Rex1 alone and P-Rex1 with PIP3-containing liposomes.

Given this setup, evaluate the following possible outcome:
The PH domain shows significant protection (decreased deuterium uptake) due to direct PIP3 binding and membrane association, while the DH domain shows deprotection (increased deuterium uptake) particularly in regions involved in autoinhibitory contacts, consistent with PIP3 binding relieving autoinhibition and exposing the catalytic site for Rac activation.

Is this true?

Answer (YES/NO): YES